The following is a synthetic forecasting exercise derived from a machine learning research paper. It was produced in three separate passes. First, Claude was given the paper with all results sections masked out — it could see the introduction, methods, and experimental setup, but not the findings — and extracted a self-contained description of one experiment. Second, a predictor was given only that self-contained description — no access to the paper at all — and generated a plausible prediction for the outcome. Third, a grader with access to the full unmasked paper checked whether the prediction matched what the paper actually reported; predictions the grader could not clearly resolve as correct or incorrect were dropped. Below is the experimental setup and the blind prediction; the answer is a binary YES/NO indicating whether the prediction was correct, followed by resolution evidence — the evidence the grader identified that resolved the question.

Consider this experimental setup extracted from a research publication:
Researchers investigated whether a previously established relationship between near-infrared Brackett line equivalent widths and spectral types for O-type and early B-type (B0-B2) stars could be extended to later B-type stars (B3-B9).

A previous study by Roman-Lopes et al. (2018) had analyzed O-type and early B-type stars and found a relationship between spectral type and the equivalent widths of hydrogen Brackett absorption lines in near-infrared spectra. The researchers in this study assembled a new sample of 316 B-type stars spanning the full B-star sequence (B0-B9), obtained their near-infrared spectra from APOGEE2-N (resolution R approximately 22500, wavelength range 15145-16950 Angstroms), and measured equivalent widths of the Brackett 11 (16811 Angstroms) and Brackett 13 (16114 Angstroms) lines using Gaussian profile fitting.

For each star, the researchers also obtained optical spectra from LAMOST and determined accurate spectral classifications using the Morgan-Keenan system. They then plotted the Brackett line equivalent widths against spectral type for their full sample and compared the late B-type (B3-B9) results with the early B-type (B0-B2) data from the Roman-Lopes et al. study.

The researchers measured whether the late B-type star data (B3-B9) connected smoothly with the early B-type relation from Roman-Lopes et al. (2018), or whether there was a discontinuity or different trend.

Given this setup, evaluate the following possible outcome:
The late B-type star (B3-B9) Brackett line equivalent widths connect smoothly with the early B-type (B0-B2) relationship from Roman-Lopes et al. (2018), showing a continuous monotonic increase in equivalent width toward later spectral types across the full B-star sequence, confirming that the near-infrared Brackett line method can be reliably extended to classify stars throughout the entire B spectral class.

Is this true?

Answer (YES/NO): NO